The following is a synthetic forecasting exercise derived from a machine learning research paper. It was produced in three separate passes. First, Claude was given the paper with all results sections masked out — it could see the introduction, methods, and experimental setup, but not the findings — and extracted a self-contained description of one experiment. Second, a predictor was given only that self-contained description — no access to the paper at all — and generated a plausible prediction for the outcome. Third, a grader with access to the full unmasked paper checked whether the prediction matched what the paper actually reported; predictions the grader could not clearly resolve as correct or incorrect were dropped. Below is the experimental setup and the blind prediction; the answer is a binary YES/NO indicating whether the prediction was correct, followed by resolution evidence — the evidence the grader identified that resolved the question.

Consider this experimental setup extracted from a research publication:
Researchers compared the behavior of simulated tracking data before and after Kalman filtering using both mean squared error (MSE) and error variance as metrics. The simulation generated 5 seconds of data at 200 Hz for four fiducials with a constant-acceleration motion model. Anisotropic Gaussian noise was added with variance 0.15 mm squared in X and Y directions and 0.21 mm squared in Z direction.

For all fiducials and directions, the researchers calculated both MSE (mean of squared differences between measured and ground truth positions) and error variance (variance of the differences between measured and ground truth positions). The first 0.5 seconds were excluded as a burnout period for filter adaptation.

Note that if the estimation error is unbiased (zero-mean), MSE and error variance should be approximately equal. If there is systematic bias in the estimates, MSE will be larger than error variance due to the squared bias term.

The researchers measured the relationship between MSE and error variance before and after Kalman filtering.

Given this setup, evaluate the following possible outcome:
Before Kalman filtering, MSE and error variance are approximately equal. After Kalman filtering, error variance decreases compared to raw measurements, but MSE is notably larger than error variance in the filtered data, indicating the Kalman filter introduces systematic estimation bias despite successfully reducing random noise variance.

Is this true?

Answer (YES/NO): NO